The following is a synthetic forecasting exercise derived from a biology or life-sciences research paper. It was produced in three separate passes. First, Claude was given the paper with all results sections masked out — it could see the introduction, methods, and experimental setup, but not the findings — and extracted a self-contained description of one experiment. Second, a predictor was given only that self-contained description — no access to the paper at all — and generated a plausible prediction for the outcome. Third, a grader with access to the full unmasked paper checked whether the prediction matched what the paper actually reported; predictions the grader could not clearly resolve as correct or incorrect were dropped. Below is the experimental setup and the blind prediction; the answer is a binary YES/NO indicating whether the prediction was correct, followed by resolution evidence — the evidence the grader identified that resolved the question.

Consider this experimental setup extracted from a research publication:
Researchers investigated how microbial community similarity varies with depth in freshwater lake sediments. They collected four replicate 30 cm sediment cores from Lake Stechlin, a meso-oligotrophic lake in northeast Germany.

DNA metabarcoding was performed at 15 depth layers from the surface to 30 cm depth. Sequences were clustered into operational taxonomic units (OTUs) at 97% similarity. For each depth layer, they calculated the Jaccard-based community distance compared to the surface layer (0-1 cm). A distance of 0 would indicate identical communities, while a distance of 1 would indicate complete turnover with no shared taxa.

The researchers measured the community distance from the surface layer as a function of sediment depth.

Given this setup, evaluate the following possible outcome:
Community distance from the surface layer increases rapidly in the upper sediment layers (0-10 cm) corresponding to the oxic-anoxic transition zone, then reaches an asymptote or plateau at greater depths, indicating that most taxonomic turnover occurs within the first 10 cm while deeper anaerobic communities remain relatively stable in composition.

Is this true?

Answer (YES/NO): NO